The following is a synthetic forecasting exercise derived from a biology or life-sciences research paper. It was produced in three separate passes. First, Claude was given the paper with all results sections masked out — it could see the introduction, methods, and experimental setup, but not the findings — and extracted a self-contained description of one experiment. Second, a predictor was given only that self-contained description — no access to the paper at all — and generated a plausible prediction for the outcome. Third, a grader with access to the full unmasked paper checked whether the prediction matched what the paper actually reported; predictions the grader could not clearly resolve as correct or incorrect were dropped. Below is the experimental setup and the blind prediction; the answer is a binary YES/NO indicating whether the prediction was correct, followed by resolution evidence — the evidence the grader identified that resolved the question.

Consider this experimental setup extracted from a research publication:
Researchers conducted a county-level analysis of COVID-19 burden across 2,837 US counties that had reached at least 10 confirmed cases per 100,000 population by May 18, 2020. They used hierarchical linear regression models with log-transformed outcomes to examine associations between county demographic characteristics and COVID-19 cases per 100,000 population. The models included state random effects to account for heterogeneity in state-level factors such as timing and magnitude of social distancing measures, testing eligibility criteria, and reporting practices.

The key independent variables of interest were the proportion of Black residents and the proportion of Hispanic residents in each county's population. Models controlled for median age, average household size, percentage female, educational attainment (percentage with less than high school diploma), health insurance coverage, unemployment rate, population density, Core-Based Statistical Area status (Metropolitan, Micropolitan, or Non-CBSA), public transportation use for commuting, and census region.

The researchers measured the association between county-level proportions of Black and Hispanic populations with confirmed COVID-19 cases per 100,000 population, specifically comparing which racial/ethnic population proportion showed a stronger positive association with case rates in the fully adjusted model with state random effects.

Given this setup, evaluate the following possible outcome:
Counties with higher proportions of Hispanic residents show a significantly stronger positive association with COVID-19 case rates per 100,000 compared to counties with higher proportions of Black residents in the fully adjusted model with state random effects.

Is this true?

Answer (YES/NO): NO